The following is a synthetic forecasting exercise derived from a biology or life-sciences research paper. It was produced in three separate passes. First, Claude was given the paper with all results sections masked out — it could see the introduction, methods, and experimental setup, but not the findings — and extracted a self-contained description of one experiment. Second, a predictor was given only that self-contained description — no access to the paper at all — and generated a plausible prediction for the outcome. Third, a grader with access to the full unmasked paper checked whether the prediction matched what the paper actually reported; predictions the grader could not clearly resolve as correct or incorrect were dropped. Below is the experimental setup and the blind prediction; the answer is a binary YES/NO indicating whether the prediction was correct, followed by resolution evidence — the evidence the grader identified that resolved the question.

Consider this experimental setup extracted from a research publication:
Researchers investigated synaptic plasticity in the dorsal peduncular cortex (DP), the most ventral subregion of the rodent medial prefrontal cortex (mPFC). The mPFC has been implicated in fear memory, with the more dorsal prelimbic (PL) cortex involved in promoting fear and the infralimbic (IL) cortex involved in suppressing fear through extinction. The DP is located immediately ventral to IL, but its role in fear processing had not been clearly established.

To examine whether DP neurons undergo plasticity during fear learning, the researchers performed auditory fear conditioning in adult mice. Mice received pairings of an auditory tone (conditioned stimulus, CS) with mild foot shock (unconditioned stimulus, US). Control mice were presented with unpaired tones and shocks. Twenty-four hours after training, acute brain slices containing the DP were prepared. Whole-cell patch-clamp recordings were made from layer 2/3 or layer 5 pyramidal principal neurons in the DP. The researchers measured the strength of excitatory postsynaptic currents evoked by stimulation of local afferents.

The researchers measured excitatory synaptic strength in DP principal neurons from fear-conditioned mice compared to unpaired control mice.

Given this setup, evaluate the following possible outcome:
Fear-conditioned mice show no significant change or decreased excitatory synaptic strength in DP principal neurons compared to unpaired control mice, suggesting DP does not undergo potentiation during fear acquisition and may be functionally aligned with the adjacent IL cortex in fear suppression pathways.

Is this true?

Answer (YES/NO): NO